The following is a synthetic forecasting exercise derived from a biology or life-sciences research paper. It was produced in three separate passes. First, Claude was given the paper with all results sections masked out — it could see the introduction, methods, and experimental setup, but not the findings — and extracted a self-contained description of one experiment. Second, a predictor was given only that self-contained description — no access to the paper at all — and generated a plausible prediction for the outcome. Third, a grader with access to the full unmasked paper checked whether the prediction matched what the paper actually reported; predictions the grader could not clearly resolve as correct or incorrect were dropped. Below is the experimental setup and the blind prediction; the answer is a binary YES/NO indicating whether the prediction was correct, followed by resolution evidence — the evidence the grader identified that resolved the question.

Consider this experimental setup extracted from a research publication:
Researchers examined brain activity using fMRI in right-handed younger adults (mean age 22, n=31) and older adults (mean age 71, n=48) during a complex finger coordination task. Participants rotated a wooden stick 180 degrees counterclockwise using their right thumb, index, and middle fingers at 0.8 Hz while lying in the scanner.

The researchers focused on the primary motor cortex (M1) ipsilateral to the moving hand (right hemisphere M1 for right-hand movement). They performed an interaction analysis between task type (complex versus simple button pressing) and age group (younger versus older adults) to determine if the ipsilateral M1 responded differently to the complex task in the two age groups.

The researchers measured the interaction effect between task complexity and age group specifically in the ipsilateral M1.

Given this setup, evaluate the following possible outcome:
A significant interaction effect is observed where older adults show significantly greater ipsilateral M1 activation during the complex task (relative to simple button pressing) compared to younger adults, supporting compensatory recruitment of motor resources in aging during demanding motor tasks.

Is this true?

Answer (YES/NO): NO